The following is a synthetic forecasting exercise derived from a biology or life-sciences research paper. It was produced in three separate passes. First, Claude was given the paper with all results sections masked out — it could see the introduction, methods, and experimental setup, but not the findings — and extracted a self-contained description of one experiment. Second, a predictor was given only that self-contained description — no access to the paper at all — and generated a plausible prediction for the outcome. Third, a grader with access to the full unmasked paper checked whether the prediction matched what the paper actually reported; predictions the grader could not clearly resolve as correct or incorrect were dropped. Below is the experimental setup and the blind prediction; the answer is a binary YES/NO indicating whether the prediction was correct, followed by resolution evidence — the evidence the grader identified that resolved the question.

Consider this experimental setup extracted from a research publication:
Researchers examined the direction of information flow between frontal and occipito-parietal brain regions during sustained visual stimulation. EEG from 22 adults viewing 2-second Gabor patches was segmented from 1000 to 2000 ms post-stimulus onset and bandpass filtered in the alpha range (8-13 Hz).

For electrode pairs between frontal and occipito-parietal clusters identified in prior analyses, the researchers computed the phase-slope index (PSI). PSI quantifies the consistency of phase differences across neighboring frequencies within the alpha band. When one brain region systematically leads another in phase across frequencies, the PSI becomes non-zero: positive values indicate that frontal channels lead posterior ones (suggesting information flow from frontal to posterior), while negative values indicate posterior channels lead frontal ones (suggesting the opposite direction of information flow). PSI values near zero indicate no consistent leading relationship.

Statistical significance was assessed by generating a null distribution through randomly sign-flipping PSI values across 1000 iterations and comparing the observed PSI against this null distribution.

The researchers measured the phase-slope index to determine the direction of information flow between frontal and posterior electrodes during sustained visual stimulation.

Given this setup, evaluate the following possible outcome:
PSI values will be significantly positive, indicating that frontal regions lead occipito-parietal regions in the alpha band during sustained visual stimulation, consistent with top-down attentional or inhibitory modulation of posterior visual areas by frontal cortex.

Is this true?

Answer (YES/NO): NO